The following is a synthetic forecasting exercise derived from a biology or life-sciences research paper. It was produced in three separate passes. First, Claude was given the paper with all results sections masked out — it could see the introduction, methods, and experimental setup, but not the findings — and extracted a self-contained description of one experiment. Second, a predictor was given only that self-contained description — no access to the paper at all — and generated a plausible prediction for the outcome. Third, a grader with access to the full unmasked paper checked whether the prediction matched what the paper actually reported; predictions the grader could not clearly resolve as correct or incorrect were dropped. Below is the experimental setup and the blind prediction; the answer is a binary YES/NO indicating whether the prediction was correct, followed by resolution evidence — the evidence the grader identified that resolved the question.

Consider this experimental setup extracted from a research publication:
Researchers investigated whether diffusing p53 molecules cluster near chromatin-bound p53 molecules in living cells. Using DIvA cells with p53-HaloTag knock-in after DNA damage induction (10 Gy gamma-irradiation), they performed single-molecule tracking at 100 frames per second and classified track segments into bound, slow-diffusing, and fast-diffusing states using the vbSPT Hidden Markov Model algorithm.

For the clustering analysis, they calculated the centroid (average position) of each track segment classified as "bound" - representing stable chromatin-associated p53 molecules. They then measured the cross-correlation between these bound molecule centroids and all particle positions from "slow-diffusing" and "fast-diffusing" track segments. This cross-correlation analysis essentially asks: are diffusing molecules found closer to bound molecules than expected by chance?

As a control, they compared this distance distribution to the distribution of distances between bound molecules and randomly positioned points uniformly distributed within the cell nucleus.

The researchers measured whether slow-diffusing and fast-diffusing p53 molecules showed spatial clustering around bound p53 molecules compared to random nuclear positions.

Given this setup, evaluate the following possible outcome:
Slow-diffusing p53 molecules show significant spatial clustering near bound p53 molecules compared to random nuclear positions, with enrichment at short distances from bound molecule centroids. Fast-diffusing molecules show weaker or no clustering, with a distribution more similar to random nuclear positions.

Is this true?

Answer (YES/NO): YES